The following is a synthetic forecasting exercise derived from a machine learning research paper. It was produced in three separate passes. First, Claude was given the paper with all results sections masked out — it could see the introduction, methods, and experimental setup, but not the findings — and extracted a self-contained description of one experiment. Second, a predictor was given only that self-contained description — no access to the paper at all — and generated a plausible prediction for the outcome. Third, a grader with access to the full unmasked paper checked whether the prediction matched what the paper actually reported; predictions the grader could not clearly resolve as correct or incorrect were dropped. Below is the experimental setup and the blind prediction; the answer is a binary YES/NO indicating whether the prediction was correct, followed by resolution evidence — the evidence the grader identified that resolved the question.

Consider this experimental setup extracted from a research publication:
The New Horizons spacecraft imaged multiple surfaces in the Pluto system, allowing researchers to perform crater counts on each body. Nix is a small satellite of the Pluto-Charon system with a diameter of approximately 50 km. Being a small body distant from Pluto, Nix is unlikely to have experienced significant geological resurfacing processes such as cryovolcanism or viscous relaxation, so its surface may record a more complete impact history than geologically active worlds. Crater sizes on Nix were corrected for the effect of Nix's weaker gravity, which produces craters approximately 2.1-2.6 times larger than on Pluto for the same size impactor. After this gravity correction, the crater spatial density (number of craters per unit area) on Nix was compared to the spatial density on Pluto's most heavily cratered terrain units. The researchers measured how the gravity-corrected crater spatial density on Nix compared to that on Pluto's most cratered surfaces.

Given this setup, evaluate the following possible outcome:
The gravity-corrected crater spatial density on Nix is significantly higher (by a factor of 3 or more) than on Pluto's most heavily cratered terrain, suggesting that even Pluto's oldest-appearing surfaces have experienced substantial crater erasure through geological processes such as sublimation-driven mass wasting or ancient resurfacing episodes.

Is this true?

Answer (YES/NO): YES